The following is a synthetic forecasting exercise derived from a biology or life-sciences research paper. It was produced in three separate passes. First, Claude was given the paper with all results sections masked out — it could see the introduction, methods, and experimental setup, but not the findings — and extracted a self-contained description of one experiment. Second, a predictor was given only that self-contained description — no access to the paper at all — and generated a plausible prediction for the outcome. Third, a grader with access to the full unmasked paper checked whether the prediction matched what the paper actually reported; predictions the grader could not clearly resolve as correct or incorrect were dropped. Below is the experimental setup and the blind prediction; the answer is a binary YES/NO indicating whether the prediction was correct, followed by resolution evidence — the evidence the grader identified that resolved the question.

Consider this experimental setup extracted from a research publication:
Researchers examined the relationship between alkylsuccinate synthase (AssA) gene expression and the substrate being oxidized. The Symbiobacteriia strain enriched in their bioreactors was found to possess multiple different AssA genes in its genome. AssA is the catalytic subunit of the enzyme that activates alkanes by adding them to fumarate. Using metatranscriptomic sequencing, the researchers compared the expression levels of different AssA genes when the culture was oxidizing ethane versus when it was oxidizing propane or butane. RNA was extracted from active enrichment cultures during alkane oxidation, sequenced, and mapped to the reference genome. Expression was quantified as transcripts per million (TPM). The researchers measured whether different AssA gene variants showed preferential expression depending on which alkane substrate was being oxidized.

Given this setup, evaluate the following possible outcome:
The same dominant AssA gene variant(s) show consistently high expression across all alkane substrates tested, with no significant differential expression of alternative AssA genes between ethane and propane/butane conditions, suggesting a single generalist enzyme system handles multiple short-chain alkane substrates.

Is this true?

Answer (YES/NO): YES